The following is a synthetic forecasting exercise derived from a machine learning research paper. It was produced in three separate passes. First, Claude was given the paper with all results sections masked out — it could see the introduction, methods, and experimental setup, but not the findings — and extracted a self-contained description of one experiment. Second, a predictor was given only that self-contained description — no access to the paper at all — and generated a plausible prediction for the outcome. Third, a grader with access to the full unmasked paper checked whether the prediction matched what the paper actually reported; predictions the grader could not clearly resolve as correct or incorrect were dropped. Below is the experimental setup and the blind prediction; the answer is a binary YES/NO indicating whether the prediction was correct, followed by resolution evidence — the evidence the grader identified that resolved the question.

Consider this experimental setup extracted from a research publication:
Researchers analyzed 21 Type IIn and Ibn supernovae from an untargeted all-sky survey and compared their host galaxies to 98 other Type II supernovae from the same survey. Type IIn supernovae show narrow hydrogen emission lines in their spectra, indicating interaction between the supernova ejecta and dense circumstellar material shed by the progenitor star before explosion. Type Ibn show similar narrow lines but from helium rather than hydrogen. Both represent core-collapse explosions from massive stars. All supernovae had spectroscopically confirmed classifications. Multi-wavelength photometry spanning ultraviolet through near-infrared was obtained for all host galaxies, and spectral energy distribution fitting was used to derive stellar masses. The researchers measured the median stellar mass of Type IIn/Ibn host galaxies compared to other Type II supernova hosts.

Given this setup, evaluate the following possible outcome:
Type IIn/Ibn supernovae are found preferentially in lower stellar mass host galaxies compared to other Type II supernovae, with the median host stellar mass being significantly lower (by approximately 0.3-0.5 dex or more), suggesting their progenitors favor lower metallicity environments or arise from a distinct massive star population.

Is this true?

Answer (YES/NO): YES